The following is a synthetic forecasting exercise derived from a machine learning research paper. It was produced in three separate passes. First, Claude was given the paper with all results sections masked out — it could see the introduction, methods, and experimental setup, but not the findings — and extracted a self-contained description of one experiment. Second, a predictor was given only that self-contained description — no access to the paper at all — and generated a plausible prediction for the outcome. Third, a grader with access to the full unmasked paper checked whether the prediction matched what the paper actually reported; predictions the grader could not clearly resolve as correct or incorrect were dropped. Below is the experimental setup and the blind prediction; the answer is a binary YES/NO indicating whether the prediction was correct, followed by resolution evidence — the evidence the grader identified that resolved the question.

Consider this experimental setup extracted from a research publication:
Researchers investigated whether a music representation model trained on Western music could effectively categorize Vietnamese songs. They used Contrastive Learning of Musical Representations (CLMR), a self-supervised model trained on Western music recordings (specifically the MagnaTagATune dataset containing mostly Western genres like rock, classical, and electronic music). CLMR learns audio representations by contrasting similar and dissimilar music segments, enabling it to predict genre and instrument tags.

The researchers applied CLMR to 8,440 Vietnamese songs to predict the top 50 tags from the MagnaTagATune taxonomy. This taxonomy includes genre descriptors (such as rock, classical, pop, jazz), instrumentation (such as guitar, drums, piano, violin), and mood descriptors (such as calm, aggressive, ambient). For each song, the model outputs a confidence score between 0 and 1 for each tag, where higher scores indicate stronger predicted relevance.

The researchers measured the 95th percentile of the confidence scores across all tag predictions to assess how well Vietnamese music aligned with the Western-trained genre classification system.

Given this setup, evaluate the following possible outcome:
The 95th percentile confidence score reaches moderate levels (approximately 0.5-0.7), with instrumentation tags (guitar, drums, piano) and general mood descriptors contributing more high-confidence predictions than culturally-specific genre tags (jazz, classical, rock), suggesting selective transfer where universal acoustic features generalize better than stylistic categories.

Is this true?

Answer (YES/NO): NO